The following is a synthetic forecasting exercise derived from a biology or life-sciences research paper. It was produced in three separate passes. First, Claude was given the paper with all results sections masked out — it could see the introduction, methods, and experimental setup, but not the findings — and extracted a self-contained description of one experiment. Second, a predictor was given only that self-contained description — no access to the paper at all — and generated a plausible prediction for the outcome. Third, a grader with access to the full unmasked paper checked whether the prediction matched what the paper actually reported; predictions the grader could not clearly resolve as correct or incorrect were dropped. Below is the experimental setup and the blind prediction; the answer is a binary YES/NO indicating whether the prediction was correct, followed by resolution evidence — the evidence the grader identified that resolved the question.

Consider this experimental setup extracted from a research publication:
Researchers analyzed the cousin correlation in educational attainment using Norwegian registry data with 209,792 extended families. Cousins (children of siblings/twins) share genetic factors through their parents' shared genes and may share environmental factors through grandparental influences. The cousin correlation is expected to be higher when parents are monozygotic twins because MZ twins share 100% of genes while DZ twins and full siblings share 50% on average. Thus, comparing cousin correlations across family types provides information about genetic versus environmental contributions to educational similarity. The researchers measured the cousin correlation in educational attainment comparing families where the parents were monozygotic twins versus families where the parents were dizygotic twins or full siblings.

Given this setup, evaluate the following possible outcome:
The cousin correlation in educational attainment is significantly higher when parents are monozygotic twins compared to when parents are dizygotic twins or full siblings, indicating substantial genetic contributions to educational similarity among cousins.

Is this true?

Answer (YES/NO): NO